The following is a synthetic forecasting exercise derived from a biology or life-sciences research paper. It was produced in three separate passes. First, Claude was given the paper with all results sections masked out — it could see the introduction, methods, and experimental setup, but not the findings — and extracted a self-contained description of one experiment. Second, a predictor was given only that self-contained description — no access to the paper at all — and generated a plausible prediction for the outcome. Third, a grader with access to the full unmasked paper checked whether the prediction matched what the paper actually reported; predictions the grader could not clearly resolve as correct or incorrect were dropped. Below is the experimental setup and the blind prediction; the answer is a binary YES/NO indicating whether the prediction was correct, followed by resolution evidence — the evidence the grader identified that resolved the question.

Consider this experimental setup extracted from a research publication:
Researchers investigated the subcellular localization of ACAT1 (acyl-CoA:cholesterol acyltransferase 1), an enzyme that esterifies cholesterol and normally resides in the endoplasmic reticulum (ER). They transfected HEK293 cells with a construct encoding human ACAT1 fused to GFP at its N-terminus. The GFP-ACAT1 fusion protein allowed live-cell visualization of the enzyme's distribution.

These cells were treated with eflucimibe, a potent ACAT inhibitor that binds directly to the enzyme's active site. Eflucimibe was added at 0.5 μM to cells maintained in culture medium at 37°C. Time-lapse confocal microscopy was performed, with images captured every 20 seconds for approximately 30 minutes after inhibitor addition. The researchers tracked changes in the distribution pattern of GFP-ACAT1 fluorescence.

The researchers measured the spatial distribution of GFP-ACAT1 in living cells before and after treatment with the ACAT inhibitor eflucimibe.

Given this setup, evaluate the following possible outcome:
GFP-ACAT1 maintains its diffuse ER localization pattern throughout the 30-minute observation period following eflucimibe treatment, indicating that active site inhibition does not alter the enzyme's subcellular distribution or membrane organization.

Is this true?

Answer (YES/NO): NO